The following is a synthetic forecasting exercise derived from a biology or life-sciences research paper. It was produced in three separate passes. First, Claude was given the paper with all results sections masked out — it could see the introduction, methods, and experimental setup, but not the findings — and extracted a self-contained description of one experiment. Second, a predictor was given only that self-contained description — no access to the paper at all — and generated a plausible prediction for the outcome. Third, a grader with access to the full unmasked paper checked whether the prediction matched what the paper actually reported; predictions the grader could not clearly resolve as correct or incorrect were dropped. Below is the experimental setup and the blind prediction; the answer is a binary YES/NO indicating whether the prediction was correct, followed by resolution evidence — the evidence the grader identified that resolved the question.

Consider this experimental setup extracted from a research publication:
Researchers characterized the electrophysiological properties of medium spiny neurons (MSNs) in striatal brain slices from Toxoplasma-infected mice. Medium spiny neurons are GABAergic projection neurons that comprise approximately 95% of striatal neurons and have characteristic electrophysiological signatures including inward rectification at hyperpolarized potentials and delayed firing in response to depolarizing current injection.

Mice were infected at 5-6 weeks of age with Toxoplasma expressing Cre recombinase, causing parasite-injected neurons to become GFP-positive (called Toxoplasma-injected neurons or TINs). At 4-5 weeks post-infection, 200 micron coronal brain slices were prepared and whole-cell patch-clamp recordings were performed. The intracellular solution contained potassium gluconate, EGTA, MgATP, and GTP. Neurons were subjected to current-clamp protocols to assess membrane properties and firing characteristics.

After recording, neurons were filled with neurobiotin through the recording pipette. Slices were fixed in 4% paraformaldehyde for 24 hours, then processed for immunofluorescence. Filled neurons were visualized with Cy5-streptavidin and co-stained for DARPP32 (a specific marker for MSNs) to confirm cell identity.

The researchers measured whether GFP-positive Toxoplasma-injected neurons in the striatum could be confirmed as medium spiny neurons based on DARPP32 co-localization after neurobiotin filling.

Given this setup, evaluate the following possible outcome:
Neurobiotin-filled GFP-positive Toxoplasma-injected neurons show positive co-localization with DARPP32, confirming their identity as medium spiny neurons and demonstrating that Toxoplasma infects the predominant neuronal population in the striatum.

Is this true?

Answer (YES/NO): NO